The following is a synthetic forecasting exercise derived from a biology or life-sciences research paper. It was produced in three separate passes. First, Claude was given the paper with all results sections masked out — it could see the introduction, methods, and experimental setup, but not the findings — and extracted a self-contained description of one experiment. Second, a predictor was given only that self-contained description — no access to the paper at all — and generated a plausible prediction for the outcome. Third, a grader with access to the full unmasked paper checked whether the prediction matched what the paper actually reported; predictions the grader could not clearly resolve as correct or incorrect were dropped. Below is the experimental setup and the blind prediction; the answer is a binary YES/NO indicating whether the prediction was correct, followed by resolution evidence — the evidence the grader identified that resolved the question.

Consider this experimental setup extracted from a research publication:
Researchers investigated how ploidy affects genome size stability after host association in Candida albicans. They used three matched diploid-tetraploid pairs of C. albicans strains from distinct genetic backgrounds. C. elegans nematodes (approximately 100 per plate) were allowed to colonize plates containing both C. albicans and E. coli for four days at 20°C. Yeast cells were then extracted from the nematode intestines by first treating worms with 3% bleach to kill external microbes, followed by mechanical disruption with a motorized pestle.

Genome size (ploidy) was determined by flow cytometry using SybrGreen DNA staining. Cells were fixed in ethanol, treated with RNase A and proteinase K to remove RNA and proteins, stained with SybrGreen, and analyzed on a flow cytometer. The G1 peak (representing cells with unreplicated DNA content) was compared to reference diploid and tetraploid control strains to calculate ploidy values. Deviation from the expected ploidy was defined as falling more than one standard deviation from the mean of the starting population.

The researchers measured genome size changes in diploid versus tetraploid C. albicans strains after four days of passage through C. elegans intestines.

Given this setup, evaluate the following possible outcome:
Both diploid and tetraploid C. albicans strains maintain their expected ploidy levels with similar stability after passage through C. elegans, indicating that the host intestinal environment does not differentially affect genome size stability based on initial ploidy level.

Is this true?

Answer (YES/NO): NO